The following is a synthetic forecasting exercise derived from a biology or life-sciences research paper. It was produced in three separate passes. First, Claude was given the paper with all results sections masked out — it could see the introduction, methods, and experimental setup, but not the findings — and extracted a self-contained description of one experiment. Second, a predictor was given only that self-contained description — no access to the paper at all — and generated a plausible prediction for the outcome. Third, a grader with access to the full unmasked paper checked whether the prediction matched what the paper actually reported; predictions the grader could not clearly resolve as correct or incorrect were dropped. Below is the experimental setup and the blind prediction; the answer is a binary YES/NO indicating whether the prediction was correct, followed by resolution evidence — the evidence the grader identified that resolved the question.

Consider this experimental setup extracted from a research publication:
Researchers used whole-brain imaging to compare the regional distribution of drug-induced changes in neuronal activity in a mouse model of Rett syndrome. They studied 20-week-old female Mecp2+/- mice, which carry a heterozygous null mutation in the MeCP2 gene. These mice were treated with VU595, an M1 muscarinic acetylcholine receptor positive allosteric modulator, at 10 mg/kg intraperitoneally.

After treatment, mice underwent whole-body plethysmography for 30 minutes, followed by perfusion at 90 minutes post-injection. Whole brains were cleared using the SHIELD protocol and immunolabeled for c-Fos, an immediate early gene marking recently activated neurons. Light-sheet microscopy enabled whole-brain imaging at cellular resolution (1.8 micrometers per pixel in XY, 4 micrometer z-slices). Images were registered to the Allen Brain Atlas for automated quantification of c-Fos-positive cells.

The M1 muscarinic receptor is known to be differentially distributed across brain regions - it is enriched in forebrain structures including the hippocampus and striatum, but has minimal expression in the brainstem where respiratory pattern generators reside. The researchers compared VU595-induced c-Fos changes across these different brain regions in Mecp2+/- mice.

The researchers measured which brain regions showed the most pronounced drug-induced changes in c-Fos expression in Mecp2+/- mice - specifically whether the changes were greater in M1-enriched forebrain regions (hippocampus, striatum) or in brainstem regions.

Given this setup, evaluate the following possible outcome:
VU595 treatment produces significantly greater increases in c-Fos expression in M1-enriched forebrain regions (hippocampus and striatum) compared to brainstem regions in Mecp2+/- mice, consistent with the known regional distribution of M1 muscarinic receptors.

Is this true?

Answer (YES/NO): NO